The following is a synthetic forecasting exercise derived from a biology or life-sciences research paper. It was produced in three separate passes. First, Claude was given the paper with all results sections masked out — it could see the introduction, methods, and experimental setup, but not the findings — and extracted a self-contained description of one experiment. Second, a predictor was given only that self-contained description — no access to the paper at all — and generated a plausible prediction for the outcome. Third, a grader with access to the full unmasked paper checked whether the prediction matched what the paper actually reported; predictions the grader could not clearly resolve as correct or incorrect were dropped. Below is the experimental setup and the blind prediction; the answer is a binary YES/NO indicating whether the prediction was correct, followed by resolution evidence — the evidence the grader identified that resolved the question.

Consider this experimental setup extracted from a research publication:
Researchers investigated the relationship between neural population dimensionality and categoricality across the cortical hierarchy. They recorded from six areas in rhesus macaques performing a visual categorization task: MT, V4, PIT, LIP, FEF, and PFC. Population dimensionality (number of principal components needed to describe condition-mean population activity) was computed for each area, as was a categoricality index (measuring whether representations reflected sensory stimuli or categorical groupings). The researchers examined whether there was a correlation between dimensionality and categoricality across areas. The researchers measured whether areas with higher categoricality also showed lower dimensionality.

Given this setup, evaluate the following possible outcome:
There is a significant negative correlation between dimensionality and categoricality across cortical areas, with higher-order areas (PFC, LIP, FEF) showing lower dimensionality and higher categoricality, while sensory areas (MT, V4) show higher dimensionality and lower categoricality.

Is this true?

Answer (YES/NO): YES